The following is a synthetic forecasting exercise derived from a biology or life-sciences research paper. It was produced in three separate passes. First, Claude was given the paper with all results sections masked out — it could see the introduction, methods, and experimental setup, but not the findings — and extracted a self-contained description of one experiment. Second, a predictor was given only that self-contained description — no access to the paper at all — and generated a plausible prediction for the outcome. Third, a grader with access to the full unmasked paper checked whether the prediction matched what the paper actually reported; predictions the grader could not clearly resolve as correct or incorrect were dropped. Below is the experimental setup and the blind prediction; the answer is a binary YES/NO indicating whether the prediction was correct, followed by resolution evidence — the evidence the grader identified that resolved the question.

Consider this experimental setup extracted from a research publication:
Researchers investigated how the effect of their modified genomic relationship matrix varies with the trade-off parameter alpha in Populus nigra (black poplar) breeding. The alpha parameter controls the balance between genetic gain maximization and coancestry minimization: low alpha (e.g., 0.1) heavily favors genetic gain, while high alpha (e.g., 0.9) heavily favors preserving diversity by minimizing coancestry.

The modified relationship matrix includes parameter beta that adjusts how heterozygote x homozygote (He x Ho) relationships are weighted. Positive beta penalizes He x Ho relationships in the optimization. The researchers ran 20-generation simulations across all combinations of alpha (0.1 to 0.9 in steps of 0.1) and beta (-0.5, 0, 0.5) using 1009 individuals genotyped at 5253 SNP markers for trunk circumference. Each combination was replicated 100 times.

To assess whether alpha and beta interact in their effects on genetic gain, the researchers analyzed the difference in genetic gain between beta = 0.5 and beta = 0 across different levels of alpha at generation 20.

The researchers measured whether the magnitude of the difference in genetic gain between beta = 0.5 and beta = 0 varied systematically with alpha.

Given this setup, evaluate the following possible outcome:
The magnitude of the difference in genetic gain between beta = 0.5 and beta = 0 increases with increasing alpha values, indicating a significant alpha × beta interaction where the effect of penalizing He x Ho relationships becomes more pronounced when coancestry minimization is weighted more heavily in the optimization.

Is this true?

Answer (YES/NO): YES